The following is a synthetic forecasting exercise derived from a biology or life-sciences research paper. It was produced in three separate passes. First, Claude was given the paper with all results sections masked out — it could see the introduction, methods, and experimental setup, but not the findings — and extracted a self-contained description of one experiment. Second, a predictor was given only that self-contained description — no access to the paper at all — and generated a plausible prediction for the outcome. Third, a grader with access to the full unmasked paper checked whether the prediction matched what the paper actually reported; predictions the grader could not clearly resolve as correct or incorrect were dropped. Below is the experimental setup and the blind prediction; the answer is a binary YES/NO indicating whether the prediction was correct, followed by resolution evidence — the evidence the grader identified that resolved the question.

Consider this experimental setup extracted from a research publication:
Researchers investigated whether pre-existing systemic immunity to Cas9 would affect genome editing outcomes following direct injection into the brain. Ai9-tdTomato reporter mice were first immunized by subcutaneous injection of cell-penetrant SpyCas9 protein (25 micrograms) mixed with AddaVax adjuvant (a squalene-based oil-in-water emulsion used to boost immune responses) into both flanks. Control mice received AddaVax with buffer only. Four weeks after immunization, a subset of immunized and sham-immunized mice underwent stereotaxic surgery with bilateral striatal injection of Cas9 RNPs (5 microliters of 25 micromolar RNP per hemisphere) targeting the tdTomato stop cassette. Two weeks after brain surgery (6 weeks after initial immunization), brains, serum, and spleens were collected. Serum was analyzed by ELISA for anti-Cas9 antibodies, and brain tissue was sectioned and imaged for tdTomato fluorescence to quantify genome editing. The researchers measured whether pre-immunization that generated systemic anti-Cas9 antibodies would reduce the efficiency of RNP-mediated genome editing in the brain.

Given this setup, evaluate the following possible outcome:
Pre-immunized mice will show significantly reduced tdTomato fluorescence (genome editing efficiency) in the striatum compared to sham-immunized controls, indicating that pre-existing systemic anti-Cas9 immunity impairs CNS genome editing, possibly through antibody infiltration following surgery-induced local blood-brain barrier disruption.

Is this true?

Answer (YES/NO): NO